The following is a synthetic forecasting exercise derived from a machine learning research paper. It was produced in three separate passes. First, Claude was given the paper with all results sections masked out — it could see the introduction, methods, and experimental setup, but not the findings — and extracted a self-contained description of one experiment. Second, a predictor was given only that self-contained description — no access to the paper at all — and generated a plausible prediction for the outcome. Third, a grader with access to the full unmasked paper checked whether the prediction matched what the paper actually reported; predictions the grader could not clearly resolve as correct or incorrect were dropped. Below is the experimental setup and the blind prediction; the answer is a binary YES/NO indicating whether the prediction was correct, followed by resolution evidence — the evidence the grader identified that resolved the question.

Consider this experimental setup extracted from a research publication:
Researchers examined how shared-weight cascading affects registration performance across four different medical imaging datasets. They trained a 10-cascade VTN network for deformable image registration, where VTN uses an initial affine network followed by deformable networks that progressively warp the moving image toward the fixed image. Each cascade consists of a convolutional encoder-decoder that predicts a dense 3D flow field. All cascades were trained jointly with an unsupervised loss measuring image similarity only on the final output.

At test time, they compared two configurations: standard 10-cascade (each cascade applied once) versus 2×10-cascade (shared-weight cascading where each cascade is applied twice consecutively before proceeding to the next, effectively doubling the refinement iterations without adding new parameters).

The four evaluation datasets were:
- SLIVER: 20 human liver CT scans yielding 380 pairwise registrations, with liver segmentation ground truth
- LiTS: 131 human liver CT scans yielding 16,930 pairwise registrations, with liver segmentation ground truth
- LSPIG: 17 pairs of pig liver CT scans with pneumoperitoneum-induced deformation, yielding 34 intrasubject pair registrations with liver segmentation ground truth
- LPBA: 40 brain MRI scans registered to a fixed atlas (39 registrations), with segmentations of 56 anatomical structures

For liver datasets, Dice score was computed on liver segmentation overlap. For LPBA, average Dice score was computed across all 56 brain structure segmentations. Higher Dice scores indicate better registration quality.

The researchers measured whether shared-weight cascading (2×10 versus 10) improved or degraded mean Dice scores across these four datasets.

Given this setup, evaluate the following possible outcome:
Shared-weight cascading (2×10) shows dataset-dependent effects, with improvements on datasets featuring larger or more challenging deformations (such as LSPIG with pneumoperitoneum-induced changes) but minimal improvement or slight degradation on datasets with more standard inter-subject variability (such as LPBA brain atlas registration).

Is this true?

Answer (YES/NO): NO